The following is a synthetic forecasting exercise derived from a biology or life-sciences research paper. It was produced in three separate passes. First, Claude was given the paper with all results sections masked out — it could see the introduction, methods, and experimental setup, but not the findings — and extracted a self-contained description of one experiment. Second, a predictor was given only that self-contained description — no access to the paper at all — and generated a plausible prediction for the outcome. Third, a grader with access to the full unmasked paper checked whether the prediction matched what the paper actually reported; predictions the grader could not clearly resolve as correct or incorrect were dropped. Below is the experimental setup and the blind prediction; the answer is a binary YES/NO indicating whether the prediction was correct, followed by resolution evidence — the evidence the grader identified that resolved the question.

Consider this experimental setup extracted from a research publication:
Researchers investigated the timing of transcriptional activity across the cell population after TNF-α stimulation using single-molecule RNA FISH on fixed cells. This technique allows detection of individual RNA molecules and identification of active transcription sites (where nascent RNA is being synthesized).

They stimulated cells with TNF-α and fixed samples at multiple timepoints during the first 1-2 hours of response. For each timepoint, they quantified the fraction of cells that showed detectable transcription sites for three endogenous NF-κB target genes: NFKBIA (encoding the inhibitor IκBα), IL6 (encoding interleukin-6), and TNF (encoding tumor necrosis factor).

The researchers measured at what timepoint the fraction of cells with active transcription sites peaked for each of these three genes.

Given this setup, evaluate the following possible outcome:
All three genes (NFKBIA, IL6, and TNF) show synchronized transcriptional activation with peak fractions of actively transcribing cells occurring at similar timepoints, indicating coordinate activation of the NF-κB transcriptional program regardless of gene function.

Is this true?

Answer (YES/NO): YES